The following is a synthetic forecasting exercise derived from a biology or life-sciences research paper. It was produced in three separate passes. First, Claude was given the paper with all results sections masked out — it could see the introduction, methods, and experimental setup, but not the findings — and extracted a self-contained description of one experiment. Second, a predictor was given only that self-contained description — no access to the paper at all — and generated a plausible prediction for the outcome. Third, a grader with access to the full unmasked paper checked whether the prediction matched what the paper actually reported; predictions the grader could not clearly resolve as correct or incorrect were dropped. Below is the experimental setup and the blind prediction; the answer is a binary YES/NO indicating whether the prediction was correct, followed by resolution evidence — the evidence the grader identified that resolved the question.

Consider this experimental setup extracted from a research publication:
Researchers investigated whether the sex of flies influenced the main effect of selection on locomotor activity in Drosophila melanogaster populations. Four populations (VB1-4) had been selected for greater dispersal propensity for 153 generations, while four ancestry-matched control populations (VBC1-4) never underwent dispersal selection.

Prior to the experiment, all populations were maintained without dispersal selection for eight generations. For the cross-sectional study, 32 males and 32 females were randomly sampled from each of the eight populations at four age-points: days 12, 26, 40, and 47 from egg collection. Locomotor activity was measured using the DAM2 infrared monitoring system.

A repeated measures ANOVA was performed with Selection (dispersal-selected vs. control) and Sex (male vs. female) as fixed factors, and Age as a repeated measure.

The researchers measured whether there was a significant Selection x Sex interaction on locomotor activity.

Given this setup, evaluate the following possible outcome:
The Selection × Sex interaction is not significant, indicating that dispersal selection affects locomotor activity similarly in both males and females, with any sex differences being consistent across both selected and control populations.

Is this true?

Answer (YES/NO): YES